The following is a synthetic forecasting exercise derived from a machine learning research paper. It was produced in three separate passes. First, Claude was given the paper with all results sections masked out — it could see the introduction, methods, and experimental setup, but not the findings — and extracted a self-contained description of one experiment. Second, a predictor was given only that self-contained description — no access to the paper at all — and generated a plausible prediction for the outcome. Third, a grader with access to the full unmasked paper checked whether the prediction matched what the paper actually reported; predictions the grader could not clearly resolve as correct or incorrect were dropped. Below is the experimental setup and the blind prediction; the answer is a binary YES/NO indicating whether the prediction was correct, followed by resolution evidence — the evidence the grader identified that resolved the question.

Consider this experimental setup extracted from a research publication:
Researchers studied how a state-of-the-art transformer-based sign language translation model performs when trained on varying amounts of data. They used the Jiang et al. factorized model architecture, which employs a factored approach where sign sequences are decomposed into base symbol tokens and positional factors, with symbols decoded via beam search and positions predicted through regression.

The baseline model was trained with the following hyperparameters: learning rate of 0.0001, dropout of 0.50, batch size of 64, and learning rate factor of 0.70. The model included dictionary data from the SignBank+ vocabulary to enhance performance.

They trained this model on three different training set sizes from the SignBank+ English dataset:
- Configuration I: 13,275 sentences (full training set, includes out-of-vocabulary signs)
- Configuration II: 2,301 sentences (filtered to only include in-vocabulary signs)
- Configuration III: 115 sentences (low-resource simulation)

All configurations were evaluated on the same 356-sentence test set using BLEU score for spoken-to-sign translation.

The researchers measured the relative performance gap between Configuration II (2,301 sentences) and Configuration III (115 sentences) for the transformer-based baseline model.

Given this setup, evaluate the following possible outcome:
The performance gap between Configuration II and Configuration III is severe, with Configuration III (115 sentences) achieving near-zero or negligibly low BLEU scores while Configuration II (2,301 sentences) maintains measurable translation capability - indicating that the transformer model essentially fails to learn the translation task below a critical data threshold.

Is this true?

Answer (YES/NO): NO